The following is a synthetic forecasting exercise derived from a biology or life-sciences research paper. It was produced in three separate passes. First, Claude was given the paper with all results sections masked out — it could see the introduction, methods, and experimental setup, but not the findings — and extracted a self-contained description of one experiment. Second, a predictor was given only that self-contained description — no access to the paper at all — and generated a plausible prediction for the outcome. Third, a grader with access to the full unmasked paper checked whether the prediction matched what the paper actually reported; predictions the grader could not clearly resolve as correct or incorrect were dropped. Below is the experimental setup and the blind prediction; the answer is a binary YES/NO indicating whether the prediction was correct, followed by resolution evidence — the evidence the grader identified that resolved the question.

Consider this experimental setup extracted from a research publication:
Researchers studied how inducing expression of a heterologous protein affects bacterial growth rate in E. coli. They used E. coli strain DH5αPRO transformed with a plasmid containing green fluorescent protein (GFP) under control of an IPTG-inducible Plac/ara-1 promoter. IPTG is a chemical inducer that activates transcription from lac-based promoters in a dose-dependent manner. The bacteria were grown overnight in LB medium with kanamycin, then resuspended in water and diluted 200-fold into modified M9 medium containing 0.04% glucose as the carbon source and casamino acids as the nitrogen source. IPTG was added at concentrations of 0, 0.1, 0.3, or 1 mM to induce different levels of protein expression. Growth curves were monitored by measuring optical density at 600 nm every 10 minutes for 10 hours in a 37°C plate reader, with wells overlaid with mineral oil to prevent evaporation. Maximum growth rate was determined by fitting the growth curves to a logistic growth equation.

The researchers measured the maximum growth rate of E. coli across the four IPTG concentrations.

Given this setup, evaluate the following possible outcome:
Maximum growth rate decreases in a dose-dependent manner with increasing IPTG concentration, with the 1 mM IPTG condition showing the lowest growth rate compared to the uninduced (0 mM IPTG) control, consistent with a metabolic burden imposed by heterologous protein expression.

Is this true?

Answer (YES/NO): NO